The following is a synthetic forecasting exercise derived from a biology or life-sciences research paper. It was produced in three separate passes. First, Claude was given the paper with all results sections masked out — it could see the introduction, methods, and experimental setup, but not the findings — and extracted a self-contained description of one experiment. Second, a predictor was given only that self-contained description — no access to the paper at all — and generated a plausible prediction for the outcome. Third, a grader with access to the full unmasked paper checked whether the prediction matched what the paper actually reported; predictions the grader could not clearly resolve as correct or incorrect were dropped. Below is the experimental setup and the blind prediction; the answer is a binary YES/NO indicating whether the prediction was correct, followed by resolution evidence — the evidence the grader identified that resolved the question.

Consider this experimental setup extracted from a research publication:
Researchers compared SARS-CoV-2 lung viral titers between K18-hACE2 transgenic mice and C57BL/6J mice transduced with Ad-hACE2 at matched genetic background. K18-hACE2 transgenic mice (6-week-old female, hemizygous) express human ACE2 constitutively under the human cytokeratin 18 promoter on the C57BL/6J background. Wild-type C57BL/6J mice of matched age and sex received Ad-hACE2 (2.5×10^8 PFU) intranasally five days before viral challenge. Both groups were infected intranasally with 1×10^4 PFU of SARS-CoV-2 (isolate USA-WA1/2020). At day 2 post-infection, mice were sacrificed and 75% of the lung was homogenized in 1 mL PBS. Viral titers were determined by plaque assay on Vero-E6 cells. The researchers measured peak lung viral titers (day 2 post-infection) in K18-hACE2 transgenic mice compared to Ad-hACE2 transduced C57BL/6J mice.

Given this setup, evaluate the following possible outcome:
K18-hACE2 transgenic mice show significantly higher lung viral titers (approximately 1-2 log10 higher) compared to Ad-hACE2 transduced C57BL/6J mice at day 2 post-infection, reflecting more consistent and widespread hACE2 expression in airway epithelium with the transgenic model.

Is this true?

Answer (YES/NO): NO